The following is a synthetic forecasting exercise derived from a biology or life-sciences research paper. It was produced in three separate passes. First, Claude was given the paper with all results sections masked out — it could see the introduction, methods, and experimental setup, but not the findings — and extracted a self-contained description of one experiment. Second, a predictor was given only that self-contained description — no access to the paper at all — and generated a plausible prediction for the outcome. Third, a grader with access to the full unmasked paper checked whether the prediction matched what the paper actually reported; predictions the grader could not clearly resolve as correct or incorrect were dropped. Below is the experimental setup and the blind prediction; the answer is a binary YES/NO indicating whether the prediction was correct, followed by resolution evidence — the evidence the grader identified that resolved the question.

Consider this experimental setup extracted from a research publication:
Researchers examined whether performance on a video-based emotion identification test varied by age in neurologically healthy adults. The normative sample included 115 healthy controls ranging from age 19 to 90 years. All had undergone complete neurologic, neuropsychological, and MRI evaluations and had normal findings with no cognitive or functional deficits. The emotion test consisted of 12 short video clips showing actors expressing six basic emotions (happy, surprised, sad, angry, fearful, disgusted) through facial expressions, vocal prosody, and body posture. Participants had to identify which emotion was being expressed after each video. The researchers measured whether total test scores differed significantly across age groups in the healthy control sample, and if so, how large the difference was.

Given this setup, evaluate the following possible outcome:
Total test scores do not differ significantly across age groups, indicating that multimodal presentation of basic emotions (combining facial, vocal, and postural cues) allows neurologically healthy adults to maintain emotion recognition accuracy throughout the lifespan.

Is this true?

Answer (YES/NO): YES